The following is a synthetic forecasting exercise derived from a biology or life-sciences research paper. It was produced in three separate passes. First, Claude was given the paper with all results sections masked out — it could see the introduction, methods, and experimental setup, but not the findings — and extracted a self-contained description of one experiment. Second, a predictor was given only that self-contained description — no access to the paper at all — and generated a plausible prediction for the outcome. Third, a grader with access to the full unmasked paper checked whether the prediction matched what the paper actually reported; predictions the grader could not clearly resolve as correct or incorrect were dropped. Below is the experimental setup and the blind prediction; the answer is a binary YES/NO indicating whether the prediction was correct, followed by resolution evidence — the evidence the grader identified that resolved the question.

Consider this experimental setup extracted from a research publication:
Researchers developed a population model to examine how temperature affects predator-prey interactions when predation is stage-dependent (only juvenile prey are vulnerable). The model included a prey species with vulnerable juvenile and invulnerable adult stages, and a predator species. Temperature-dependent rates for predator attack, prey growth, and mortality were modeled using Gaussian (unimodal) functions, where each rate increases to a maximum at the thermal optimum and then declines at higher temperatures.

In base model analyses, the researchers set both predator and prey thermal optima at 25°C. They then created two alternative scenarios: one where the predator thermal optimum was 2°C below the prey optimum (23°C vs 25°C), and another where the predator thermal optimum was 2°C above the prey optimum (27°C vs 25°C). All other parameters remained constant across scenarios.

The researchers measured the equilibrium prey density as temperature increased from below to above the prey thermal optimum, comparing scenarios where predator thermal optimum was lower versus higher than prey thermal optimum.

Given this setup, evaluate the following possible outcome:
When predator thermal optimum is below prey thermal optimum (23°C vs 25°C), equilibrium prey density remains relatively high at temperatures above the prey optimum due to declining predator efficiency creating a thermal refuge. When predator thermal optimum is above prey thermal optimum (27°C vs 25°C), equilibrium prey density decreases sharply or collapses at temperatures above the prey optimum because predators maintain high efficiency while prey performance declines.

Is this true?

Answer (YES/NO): YES